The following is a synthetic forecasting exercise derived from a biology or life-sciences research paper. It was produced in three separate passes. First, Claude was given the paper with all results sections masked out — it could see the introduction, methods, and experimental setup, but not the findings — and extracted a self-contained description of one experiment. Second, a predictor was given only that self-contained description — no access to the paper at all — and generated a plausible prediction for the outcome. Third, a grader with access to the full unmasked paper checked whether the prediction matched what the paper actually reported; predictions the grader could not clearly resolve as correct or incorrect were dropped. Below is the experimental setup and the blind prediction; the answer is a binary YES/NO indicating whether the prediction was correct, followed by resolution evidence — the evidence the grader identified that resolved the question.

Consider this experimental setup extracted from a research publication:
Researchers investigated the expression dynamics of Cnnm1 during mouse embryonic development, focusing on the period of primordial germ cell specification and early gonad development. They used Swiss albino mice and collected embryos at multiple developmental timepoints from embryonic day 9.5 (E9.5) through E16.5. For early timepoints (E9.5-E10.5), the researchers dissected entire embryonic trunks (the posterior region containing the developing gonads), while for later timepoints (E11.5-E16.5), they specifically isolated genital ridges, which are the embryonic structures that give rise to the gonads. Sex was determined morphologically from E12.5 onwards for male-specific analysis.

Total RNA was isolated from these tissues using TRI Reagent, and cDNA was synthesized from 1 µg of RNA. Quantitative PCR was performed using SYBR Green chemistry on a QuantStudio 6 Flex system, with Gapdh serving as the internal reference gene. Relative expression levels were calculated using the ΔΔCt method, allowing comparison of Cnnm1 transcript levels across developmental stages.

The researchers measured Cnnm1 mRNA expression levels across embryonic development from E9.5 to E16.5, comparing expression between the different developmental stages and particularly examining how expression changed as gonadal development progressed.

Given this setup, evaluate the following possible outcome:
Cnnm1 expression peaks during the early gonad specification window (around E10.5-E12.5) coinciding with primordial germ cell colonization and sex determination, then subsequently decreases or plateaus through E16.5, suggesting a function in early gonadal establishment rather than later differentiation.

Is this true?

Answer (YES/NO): NO